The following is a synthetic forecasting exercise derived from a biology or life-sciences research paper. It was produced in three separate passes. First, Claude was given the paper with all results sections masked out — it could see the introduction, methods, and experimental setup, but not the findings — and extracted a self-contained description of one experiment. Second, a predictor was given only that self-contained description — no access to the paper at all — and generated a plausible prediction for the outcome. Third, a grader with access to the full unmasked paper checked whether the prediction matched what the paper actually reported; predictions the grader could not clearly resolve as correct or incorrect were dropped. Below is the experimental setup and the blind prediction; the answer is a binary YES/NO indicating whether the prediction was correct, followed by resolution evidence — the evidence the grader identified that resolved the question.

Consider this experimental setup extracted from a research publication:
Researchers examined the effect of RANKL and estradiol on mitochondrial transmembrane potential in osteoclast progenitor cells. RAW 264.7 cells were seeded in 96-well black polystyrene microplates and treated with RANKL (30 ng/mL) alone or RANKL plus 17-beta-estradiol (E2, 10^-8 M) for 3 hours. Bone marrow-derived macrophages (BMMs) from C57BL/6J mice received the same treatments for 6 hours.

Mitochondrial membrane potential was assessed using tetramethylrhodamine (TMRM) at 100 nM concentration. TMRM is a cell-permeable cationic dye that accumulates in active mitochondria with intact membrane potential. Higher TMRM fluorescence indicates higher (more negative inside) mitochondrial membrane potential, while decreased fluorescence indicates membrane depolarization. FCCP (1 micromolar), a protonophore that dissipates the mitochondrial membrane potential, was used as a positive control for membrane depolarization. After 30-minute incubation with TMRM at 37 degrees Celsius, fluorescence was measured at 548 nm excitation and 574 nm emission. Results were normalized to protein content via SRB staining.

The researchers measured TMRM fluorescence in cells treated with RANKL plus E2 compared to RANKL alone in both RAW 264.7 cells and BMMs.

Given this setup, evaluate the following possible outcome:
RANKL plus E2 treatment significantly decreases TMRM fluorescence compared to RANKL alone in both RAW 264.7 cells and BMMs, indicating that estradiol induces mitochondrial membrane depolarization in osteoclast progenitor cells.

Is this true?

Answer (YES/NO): YES